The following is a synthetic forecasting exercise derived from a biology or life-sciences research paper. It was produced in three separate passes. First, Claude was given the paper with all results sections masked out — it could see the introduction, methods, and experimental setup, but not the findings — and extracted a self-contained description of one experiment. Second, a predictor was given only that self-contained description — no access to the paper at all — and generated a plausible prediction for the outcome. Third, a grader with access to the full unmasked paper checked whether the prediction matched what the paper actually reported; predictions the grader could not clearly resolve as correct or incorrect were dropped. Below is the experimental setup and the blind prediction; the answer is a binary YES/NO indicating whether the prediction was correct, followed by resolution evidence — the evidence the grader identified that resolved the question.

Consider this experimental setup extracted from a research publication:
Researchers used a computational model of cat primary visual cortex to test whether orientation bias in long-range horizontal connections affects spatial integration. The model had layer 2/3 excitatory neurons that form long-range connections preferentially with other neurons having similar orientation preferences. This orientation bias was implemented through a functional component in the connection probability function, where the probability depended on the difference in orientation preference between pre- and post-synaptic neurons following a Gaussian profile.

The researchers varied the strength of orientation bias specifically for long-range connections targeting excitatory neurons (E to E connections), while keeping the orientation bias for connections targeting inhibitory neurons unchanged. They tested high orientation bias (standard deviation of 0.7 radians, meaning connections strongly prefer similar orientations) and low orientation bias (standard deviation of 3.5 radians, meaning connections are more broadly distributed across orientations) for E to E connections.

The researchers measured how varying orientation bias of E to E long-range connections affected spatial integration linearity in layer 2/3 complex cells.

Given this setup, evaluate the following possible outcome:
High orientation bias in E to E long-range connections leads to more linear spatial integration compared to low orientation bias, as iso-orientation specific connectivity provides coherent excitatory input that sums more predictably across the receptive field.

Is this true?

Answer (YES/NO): NO